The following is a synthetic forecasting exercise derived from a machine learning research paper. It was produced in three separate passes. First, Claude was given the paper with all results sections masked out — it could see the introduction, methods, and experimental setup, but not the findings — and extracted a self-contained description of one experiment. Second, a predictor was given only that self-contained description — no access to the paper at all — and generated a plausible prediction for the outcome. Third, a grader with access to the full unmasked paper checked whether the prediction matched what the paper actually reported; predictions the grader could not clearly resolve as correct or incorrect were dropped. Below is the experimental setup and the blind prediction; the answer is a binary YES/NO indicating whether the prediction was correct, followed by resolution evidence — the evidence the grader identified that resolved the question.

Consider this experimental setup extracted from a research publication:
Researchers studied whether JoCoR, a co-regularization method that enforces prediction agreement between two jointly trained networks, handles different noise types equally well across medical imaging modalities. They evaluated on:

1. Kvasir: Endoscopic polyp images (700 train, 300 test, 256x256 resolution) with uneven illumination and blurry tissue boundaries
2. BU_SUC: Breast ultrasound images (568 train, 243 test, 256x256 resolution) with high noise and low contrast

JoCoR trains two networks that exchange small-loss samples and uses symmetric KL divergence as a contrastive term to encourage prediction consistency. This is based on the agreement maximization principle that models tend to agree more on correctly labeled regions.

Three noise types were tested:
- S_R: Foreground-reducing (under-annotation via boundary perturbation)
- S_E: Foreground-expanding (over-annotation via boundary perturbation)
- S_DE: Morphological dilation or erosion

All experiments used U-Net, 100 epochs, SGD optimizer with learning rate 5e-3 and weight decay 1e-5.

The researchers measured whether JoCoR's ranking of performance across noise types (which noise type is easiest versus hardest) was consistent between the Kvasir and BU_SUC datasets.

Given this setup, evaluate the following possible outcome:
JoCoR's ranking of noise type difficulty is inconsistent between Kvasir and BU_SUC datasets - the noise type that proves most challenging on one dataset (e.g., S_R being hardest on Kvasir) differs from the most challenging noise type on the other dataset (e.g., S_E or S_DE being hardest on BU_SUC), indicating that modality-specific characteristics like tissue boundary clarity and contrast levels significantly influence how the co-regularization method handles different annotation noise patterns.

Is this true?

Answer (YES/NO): YES